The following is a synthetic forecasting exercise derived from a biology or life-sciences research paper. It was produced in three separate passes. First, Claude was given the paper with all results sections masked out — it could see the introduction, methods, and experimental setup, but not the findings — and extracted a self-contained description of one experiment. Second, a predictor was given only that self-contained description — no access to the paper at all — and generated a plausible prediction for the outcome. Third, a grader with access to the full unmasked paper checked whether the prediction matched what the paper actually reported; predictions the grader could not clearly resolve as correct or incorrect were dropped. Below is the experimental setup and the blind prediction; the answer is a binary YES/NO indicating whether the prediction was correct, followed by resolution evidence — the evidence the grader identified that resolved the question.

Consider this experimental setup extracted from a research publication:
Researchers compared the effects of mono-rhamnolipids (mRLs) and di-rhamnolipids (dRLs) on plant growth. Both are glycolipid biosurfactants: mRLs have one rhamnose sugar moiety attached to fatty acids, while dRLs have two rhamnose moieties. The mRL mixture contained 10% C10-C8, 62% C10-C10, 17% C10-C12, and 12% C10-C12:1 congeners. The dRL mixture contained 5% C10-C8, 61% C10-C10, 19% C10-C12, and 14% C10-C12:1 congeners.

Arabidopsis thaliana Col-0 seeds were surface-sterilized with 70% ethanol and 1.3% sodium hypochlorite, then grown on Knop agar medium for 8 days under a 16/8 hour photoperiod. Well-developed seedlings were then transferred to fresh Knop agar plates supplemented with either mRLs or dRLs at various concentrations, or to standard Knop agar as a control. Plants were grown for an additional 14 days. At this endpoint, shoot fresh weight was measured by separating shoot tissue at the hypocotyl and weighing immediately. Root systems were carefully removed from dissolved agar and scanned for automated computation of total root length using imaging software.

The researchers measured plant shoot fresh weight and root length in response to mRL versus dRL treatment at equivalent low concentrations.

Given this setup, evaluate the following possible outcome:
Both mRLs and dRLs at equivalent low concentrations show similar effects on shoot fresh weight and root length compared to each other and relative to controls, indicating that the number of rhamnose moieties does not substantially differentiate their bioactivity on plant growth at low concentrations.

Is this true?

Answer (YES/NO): NO